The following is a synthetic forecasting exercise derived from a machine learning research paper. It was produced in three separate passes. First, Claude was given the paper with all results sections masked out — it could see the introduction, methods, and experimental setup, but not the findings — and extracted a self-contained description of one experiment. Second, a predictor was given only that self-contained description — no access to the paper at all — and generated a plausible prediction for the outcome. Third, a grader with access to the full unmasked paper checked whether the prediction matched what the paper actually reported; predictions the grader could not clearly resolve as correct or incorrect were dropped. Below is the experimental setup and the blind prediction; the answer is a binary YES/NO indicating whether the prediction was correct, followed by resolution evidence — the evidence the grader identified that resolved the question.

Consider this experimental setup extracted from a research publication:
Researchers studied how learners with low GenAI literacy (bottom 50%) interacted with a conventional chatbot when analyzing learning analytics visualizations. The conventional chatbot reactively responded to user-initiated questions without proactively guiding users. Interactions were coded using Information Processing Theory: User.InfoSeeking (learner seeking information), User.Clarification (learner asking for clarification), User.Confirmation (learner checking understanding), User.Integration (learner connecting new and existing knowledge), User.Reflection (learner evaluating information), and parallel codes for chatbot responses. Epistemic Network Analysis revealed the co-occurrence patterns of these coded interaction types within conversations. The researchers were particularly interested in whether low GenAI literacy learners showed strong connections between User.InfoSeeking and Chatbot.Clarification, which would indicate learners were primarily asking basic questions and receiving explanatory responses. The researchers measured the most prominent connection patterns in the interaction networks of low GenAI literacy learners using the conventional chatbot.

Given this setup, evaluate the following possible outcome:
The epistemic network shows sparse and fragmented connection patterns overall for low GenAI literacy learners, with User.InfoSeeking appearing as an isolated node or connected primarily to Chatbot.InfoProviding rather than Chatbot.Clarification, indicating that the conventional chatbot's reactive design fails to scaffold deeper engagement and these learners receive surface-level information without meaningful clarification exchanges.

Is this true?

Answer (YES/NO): NO